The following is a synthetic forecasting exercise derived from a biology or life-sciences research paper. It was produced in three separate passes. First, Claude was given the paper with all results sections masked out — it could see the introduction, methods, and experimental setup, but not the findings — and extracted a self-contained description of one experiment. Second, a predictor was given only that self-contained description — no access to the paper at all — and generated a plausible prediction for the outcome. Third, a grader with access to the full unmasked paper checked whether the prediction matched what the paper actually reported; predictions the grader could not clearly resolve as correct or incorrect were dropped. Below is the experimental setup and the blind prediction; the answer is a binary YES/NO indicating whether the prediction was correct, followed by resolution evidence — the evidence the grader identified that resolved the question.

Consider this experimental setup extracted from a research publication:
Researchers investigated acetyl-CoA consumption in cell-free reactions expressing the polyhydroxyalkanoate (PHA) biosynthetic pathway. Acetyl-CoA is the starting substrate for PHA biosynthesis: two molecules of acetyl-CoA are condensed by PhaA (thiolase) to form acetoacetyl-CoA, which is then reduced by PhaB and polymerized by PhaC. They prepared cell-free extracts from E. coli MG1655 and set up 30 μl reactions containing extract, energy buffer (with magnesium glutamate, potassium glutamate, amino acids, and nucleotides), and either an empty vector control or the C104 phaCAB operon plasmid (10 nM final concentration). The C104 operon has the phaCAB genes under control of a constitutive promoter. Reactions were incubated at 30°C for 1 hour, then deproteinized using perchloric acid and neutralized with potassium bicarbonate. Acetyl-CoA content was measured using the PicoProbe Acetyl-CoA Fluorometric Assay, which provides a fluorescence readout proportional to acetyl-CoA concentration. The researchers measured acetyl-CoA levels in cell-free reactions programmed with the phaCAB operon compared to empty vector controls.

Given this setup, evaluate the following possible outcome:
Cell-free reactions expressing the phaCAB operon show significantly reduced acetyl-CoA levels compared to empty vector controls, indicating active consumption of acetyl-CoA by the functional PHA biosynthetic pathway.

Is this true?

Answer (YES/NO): YES